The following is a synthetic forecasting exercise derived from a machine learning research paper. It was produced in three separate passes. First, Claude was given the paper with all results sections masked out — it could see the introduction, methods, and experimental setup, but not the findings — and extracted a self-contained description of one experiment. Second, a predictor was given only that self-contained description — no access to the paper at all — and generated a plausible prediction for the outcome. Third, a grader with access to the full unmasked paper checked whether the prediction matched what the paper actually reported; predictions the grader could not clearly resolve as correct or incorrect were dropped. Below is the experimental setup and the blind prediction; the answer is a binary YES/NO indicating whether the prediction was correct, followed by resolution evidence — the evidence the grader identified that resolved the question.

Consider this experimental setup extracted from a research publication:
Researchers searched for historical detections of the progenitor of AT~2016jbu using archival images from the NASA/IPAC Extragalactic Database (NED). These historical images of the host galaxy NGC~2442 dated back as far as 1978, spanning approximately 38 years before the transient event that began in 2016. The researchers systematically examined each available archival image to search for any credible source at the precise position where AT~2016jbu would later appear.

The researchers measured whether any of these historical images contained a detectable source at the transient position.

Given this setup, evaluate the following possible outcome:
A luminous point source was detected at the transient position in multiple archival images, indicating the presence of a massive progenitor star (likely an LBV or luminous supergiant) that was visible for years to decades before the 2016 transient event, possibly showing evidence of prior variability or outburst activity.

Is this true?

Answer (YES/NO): NO